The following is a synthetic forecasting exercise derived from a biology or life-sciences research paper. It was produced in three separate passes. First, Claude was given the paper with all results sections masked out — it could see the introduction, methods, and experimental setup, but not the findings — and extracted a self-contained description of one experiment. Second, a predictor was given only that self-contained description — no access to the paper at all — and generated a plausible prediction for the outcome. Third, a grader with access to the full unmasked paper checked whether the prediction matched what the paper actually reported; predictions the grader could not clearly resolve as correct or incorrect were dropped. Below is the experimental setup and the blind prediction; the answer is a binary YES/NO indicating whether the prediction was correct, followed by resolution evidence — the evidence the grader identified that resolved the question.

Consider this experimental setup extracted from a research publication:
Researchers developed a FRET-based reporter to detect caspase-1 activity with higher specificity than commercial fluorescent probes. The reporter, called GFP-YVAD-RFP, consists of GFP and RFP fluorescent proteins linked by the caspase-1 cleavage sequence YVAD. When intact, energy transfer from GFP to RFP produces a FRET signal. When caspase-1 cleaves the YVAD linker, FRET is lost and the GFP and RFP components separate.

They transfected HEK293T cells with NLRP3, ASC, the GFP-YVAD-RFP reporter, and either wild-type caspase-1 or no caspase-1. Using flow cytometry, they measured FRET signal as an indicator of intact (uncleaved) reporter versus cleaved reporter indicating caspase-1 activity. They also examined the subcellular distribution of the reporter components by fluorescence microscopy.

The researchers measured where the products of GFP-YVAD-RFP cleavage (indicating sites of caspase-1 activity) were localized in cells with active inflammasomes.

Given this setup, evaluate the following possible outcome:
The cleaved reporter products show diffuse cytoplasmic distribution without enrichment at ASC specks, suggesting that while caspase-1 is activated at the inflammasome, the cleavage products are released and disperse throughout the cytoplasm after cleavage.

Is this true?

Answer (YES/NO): NO